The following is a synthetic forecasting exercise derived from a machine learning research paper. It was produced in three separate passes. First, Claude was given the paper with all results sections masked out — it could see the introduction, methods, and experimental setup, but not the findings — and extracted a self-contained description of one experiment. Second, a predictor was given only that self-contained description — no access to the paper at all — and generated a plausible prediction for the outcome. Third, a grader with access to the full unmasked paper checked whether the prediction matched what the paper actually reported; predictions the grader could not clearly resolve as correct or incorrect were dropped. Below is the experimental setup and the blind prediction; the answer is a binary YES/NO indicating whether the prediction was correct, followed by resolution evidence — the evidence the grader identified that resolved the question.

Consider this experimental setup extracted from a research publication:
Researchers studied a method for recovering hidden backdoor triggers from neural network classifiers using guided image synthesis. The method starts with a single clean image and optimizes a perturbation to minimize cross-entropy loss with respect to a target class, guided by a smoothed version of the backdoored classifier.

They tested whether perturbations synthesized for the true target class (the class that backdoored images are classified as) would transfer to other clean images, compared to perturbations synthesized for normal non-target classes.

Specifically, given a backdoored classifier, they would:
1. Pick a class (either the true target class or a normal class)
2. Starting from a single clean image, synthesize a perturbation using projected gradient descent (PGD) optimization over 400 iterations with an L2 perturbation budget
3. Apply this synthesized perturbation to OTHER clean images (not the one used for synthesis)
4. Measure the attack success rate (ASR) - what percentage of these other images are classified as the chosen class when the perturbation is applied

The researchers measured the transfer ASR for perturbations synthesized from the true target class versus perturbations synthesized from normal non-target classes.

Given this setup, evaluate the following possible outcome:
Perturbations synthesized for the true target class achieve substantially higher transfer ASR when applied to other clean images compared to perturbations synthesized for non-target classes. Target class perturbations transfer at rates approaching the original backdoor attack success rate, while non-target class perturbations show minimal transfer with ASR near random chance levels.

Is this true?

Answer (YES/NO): YES